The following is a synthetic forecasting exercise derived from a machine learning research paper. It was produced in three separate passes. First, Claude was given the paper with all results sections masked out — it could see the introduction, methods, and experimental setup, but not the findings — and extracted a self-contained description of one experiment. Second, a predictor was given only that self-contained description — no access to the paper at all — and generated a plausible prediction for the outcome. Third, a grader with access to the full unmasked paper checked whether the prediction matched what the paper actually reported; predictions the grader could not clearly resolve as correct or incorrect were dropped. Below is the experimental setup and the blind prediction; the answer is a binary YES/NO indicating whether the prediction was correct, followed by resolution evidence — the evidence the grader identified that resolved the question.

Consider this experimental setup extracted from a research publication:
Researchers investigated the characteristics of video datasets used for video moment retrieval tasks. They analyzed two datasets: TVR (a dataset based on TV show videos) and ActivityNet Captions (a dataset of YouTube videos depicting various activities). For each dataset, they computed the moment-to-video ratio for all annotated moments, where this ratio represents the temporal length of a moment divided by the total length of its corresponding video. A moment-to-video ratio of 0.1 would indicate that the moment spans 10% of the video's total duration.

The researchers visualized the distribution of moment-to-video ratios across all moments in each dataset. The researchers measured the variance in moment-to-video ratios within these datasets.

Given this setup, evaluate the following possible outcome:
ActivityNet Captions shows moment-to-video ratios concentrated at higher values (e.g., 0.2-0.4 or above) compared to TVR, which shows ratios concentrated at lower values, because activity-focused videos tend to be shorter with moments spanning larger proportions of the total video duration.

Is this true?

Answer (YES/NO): NO